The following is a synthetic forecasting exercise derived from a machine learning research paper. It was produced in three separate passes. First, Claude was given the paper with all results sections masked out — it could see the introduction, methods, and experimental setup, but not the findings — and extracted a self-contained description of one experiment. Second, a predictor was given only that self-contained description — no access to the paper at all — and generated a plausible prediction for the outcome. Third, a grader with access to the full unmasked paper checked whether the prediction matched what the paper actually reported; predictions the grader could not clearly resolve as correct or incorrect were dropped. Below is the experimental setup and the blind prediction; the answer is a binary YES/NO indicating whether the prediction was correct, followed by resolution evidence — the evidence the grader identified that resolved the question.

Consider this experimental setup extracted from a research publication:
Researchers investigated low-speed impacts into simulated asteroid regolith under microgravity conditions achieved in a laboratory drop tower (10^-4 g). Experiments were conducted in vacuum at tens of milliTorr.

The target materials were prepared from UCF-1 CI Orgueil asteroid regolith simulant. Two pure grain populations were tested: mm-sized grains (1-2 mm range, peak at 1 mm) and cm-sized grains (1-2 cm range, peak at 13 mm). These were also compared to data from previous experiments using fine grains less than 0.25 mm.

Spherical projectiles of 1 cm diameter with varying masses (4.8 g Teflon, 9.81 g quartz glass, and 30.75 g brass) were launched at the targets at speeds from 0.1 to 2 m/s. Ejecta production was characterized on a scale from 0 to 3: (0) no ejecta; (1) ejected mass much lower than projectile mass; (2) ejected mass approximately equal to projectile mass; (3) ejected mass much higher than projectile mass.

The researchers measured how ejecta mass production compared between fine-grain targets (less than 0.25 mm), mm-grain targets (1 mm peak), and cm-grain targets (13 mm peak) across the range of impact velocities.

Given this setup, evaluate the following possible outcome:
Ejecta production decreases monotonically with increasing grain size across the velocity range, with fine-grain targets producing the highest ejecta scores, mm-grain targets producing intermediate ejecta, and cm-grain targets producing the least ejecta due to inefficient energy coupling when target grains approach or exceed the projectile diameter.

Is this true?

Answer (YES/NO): NO